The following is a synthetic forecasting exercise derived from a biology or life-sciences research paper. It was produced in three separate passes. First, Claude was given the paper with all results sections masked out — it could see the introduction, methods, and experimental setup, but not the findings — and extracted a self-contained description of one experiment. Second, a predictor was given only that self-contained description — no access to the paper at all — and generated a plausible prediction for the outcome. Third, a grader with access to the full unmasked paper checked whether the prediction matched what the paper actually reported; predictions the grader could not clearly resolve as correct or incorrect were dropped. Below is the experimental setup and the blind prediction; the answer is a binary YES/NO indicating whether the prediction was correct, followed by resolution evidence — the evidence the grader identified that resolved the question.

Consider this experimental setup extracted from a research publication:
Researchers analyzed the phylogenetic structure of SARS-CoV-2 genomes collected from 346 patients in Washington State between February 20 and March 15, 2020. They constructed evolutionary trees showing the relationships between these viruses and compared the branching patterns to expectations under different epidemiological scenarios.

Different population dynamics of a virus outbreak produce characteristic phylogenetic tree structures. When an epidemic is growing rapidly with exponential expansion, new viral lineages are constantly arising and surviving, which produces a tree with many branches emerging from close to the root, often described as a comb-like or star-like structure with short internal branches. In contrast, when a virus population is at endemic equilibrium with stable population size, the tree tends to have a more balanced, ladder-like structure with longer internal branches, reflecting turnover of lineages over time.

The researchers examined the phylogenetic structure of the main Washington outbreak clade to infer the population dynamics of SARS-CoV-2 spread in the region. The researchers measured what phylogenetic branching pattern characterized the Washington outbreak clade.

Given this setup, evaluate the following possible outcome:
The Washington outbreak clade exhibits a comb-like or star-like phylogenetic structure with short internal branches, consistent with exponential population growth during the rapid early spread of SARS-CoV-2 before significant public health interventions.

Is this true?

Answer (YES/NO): YES